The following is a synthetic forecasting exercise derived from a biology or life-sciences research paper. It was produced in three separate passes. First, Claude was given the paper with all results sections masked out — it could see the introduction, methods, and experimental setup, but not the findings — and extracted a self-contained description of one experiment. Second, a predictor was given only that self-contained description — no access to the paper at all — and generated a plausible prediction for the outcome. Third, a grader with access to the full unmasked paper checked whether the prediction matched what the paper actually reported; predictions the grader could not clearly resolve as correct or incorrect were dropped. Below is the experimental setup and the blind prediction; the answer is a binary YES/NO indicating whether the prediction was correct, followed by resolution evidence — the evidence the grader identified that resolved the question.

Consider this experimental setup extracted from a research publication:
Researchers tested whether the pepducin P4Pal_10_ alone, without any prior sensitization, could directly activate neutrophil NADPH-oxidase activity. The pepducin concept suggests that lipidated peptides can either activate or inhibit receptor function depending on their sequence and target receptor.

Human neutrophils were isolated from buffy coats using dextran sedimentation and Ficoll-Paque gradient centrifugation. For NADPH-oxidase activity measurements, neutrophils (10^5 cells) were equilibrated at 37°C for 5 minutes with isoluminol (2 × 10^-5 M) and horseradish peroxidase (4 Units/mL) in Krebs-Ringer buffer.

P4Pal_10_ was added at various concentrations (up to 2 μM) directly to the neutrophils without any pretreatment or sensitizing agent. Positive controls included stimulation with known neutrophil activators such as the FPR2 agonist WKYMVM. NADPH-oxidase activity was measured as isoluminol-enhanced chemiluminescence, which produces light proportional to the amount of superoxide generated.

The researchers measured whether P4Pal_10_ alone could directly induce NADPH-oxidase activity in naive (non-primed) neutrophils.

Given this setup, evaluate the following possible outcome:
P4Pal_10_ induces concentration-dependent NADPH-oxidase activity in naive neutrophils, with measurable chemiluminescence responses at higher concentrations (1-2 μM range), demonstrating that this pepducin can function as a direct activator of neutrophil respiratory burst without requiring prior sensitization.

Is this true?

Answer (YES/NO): NO